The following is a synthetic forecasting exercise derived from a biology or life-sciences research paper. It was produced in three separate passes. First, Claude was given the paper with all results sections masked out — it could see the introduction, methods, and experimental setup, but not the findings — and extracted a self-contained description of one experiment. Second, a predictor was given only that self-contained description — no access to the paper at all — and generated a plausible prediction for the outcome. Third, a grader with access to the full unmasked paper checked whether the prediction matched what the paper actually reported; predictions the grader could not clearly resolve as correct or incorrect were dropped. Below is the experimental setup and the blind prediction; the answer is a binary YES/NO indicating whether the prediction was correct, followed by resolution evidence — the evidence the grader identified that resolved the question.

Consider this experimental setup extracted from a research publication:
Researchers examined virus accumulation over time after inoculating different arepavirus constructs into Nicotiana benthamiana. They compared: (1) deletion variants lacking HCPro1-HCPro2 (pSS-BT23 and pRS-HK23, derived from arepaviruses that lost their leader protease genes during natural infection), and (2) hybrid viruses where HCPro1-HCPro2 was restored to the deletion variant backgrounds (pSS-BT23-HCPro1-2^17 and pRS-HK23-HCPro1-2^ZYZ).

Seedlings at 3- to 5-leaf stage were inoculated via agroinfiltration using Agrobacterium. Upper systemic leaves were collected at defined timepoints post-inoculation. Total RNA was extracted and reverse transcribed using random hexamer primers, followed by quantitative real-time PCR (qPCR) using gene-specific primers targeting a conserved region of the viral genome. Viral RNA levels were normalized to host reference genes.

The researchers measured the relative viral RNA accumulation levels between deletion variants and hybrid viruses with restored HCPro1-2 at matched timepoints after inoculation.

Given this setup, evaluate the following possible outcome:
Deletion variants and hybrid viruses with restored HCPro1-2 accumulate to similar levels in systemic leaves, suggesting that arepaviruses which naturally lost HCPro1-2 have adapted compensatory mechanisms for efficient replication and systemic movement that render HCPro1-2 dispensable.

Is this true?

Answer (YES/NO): NO